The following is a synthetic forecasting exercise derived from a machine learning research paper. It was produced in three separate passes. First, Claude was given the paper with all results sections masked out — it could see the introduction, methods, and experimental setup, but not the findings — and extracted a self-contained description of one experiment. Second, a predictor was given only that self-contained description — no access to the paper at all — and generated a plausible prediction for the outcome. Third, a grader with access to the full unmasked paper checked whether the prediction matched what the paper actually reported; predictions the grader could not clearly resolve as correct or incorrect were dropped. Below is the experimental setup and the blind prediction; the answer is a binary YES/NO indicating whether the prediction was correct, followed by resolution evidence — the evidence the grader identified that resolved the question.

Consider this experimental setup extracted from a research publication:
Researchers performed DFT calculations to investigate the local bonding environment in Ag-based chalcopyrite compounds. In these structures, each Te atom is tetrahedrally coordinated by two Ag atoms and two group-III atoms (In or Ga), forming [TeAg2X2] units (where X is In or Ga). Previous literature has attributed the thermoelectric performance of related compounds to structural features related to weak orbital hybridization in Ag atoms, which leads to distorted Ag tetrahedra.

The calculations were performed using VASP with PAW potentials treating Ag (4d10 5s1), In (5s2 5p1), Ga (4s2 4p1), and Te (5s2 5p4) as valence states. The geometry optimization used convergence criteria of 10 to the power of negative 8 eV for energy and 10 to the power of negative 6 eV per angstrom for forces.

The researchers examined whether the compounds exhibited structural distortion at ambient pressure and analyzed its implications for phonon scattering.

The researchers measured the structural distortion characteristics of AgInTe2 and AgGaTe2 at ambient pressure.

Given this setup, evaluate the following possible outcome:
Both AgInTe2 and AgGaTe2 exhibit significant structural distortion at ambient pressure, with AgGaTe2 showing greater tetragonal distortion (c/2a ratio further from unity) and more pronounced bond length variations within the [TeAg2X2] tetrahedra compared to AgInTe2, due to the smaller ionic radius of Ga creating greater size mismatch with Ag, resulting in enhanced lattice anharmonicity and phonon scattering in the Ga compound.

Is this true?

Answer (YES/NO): NO